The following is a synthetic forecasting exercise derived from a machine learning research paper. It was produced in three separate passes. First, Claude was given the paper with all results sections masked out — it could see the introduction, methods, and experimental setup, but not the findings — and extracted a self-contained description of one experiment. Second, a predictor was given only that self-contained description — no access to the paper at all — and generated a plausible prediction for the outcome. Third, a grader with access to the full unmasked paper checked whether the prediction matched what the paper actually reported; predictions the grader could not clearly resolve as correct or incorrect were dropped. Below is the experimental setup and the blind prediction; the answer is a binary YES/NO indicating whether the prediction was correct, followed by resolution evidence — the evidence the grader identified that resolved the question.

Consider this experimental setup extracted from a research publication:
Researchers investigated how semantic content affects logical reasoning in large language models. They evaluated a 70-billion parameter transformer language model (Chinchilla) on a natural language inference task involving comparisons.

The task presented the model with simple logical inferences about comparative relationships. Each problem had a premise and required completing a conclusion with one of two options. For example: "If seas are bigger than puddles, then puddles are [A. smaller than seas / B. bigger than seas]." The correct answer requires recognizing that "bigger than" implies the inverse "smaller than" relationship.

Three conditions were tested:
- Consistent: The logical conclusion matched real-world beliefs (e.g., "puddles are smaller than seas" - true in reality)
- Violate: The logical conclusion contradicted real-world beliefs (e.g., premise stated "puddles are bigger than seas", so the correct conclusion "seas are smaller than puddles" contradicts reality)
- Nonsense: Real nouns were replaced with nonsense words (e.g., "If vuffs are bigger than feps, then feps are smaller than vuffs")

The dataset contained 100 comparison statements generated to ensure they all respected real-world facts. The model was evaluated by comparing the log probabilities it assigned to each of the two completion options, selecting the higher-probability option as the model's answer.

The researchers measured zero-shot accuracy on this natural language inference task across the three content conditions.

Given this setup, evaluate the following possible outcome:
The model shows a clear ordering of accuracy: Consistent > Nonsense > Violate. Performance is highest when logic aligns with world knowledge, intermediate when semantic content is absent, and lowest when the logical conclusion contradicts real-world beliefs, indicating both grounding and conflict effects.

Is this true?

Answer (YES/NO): NO